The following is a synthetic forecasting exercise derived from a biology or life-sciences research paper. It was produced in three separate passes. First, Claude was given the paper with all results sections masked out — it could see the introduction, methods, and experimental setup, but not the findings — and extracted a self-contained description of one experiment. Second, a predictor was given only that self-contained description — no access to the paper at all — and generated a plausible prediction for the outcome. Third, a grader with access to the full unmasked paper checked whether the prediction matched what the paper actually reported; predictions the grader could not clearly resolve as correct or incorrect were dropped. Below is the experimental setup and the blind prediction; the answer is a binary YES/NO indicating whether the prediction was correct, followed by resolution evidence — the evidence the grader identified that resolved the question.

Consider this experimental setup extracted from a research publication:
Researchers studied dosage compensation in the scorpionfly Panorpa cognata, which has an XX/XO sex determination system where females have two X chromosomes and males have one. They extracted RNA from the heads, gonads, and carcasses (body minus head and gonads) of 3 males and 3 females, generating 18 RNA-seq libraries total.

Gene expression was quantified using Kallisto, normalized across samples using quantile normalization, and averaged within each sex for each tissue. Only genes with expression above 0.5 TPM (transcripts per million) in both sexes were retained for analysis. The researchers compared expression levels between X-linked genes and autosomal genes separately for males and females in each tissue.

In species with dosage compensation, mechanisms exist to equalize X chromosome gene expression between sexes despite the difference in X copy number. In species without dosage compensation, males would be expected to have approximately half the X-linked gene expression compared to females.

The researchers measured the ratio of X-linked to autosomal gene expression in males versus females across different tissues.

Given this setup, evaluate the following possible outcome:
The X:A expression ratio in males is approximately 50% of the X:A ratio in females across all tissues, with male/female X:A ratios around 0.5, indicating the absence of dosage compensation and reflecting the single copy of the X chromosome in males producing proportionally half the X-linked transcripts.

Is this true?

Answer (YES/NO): NO